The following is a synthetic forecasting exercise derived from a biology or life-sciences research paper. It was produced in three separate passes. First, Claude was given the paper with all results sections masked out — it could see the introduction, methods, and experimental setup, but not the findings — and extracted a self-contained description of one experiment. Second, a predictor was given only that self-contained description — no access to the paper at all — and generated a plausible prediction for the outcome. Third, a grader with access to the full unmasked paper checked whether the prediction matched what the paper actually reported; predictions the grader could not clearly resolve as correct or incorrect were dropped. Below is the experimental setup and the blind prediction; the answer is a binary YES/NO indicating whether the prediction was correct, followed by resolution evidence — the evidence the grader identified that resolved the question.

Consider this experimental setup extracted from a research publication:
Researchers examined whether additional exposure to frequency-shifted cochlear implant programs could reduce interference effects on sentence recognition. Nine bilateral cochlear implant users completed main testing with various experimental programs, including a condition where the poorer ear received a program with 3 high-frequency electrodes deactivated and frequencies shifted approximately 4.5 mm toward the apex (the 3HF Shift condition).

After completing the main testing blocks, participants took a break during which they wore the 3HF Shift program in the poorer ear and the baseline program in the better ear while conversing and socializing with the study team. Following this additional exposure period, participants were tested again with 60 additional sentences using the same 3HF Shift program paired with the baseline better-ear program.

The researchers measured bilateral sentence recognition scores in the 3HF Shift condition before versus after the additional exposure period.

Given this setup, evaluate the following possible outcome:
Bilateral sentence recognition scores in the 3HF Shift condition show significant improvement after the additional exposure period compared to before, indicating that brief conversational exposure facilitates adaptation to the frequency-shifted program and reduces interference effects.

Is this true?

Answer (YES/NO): YES